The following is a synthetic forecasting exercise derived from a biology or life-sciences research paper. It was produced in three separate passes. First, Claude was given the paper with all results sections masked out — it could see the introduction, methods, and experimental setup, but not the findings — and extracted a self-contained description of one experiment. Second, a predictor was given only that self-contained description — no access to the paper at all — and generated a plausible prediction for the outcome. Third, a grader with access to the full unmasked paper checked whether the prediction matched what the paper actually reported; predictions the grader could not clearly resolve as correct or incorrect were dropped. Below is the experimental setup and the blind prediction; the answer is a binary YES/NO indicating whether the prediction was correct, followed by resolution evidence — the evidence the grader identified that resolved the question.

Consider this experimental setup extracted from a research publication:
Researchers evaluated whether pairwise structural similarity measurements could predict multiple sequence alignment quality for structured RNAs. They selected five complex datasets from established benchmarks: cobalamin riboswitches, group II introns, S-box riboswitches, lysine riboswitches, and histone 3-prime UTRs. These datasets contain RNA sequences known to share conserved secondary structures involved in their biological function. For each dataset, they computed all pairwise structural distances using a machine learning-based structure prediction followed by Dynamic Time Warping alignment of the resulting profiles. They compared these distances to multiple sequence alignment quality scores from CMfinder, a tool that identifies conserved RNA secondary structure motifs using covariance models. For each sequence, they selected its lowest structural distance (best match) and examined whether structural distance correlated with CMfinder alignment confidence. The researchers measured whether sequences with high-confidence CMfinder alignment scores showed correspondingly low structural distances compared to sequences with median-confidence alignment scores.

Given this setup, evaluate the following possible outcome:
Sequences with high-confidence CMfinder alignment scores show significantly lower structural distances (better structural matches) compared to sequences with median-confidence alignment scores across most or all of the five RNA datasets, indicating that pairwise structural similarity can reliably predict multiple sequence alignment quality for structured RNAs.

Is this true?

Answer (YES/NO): YES